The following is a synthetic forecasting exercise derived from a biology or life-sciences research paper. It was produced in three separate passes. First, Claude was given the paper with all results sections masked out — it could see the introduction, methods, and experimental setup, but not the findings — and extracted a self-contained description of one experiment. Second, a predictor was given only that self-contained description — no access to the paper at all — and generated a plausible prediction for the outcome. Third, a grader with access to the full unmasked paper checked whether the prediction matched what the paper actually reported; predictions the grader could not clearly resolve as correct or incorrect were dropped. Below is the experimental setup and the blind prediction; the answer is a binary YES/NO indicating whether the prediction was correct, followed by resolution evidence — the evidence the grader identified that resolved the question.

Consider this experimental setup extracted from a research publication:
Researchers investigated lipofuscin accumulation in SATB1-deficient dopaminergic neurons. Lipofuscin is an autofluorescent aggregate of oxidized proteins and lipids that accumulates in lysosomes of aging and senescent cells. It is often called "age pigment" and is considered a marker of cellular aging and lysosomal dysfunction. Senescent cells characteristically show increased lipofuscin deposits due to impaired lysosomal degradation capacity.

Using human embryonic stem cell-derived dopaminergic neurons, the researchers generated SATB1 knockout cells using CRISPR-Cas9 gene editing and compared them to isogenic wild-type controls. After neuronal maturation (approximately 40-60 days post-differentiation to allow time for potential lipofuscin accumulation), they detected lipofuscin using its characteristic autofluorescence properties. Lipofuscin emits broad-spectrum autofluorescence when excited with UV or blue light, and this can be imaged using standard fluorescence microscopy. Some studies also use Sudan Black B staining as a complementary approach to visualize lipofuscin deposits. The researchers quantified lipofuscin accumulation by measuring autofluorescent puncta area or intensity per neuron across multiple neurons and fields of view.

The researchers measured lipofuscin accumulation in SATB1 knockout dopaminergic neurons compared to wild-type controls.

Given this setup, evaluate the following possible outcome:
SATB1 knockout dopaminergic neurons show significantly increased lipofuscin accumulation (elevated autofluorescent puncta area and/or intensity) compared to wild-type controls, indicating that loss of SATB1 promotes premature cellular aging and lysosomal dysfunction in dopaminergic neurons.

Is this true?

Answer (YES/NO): YES